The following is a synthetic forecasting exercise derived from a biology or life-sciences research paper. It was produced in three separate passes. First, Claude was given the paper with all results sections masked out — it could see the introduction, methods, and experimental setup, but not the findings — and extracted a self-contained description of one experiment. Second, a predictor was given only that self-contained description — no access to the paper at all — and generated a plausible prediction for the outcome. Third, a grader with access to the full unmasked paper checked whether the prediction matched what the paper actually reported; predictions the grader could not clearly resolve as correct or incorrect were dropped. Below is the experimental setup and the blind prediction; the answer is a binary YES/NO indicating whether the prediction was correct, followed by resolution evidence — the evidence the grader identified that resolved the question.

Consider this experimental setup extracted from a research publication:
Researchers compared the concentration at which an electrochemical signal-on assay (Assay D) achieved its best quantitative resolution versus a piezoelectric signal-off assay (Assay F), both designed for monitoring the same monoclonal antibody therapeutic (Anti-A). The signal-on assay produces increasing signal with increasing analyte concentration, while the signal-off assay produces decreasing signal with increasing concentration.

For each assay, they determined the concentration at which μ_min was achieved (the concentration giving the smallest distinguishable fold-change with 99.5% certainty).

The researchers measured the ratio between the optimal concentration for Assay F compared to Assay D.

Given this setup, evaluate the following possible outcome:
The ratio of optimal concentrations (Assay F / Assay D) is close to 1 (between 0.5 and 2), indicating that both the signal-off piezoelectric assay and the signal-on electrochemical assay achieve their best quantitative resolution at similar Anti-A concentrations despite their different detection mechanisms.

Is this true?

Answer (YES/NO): NO